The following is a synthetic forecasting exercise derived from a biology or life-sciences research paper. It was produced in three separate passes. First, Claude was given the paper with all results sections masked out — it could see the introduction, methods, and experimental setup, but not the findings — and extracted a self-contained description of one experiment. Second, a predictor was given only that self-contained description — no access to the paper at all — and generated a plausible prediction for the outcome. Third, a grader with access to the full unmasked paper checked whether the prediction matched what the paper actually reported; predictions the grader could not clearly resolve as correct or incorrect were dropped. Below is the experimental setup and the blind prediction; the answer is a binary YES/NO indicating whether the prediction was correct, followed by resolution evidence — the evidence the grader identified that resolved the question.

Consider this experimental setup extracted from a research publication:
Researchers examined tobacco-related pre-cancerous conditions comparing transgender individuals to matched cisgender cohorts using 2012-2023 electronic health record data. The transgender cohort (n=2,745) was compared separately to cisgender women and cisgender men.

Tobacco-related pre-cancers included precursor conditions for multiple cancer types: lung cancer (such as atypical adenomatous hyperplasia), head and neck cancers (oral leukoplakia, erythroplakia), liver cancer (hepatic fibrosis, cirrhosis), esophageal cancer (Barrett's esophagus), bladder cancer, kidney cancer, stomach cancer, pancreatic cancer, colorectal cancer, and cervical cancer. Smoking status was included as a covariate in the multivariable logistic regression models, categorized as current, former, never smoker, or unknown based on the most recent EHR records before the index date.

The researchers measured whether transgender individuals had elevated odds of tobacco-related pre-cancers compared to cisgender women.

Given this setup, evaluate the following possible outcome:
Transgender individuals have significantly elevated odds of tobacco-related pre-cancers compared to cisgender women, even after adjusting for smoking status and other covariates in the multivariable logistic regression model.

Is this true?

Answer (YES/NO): NO